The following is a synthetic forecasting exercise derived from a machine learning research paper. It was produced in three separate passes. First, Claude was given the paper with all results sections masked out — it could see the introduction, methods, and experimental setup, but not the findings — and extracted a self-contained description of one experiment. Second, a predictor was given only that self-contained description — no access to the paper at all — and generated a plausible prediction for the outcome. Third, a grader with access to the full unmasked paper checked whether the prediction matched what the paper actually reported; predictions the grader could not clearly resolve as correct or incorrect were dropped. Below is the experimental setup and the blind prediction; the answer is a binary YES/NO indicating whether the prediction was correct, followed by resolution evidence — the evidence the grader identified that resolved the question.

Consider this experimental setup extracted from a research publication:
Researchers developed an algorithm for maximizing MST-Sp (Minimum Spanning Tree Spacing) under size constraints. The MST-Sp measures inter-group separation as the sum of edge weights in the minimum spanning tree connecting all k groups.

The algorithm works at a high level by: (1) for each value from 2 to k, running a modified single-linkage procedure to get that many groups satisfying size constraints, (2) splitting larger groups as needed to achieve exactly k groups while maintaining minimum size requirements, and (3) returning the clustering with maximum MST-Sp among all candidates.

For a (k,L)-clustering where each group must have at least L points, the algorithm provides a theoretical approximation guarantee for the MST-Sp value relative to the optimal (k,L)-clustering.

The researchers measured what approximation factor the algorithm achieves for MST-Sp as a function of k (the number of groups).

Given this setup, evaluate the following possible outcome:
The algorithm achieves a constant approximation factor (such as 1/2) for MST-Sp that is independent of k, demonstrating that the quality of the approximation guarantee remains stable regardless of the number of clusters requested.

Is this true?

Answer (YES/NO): NO